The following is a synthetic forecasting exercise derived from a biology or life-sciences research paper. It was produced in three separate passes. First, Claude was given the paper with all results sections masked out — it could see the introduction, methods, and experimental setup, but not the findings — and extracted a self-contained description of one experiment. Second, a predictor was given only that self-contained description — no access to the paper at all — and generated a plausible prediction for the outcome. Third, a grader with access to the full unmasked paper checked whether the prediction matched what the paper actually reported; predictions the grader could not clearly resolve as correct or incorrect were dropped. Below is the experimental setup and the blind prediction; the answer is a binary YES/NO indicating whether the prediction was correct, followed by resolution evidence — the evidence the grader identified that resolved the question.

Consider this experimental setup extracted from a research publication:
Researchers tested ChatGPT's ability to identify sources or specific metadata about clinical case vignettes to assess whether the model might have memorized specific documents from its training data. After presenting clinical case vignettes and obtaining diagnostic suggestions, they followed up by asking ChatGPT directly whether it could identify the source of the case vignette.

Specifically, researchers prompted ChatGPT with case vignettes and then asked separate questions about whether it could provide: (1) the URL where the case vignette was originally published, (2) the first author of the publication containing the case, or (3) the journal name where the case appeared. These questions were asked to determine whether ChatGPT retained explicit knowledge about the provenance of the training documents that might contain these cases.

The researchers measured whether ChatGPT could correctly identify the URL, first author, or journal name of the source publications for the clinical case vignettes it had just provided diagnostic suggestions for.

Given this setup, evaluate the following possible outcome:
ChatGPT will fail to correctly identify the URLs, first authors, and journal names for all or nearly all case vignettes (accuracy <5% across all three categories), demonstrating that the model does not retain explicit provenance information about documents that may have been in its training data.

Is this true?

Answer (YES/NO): YES